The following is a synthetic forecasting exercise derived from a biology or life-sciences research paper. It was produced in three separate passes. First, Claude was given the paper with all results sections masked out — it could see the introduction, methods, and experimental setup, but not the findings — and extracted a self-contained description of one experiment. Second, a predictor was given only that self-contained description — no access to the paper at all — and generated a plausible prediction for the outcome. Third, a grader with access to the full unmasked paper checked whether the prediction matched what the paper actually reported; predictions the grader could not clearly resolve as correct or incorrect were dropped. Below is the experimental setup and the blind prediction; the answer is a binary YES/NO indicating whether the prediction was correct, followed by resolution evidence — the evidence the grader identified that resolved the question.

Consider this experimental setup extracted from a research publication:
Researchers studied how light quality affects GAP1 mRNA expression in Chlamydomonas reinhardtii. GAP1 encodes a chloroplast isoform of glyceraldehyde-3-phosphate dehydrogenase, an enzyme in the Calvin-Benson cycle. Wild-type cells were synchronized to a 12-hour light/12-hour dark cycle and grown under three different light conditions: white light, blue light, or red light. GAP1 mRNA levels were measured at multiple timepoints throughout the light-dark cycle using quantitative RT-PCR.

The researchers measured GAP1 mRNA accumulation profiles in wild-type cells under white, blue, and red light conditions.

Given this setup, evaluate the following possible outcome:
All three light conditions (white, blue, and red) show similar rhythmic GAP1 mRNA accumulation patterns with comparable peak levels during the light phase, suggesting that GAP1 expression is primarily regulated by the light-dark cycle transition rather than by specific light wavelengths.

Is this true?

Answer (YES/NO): NO